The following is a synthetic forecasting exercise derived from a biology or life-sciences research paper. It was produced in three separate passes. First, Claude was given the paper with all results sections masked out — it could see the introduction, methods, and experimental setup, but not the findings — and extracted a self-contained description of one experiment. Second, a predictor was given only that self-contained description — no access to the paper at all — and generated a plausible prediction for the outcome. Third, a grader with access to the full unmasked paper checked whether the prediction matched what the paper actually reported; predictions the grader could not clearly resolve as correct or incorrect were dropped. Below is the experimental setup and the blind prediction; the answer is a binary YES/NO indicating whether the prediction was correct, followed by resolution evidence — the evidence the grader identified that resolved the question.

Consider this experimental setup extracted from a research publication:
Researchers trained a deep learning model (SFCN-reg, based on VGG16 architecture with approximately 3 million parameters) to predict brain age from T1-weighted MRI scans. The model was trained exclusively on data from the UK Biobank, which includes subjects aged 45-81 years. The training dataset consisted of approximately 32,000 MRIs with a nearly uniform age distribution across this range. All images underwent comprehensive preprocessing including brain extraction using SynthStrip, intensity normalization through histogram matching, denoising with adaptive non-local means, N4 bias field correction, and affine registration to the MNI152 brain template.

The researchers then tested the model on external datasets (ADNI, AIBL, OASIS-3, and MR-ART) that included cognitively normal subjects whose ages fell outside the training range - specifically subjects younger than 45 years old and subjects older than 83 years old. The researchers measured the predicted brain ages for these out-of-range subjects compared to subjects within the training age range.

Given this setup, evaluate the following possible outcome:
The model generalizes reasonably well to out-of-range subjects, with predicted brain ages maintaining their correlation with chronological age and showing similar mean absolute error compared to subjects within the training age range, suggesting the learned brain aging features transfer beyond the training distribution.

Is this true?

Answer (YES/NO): NO